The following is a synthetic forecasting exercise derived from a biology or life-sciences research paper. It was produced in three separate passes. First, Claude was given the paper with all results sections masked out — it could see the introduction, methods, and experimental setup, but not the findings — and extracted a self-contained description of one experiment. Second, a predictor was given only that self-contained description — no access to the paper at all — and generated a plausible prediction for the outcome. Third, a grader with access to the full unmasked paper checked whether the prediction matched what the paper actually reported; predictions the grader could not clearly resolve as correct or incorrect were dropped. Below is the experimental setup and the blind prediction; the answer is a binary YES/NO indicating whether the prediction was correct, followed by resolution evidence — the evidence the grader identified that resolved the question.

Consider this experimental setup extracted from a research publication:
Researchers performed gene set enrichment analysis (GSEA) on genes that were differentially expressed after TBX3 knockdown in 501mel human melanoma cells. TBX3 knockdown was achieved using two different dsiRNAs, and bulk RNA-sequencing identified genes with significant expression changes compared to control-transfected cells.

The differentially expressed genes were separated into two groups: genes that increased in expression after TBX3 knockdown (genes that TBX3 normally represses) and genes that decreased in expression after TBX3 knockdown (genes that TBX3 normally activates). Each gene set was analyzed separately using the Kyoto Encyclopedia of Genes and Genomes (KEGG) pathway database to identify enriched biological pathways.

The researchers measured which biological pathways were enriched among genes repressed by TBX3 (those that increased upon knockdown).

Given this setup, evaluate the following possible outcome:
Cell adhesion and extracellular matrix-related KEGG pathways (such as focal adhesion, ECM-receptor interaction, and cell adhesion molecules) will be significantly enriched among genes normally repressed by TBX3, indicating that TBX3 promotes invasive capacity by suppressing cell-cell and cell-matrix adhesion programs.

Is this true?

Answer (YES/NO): YES